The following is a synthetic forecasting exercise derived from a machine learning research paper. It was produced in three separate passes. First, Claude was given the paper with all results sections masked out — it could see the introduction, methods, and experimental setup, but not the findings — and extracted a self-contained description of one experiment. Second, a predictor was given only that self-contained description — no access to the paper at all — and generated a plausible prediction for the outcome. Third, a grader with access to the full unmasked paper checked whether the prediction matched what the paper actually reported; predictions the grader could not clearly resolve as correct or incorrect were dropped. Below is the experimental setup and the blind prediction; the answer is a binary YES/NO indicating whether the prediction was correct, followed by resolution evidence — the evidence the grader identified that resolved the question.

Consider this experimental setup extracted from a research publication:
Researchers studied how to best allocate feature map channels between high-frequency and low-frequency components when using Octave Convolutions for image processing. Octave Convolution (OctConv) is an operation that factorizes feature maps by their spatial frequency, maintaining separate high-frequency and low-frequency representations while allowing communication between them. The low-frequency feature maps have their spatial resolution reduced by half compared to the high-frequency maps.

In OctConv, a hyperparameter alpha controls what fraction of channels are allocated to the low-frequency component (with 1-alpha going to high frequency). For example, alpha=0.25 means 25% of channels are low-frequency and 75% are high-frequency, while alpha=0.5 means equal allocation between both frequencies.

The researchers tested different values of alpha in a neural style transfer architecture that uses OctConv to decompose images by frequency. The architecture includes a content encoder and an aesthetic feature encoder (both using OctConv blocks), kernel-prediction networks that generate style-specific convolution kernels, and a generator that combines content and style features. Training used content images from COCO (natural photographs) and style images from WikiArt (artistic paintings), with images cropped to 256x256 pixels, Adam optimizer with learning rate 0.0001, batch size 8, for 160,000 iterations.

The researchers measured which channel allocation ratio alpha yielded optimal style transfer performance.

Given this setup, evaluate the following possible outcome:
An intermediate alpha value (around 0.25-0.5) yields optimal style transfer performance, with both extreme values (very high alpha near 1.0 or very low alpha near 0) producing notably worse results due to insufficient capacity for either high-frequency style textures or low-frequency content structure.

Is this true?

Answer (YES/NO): YES